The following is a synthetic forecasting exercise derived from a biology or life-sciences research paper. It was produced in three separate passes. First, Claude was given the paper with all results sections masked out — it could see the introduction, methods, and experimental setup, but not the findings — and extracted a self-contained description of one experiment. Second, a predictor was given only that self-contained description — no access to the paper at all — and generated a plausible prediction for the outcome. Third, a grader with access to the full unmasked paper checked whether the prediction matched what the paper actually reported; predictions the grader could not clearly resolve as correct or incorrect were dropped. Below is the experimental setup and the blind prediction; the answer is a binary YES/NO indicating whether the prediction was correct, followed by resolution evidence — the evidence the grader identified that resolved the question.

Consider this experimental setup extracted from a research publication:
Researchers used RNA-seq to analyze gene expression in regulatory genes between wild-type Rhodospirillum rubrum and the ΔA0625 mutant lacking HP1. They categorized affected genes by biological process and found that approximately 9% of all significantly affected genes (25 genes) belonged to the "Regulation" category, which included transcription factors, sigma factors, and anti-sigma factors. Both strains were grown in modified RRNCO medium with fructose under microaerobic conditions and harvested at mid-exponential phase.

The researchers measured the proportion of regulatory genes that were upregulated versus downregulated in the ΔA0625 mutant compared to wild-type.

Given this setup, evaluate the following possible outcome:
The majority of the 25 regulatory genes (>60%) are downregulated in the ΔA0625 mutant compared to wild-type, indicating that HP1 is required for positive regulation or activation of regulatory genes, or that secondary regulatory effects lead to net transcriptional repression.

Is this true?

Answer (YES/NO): NO